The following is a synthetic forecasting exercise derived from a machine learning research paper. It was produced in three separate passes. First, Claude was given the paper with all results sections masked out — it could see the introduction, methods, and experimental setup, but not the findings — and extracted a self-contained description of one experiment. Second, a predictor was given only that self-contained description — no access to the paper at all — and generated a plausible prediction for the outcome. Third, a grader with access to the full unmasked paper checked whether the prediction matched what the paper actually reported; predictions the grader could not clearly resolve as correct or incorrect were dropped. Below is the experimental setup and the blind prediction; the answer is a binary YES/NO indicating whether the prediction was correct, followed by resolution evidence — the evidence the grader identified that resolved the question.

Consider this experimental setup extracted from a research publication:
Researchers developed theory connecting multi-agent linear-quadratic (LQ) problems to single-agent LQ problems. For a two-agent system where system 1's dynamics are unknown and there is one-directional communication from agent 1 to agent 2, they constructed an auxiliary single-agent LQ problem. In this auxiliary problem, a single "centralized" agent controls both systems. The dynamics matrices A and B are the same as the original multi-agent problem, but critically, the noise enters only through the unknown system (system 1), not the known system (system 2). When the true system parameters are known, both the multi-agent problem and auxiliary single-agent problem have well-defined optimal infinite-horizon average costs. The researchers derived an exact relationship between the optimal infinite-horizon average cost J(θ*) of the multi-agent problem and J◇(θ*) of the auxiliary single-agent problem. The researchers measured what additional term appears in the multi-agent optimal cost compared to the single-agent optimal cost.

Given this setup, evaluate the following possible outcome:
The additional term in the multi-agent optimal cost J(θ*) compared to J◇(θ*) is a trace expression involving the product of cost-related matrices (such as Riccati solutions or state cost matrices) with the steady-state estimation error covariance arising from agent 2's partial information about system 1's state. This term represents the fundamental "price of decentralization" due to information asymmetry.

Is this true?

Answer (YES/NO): NO